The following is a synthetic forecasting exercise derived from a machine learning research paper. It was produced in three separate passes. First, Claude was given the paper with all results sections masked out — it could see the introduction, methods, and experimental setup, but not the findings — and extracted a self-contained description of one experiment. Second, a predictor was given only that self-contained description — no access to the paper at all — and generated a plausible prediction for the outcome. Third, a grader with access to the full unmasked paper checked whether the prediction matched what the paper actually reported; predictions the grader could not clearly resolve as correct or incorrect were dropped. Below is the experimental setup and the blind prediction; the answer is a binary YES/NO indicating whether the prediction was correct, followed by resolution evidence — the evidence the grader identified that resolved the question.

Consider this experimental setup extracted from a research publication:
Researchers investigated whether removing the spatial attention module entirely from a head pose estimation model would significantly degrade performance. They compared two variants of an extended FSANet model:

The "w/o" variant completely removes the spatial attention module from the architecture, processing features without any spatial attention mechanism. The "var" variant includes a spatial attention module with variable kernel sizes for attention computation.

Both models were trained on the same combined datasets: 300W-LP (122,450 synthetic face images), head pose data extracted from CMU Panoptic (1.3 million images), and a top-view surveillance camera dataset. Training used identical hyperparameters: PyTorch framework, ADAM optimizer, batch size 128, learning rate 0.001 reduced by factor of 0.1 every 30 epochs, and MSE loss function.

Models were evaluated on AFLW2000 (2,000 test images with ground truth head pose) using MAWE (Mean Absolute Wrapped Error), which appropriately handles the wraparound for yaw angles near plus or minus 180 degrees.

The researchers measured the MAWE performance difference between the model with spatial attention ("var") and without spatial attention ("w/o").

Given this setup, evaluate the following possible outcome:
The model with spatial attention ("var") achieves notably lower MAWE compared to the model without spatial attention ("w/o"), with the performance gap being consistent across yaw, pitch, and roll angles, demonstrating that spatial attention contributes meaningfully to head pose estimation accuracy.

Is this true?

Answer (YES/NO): NO